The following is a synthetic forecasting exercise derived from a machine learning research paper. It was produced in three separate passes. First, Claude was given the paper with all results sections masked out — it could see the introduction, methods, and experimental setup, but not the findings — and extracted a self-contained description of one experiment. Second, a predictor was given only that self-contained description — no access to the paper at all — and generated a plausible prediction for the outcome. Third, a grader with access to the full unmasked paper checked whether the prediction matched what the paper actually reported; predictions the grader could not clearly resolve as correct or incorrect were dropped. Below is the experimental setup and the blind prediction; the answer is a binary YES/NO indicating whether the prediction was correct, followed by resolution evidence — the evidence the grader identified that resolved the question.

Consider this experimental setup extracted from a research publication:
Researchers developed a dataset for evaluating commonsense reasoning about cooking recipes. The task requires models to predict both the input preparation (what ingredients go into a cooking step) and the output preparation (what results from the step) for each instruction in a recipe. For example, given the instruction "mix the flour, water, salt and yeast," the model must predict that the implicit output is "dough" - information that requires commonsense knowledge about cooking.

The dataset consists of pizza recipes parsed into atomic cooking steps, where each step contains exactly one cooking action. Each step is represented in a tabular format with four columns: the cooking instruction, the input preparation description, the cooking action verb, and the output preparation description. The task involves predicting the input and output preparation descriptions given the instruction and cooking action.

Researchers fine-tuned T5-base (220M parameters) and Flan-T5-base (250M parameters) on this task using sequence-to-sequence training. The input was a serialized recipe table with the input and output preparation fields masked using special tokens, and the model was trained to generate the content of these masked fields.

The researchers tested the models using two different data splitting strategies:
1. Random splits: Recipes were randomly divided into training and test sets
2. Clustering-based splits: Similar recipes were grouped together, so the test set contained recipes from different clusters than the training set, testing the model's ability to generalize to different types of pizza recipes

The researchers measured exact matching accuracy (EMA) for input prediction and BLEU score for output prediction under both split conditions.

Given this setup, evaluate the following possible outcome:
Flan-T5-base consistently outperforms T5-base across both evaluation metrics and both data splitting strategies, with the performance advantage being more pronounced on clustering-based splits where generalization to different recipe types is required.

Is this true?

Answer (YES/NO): NO